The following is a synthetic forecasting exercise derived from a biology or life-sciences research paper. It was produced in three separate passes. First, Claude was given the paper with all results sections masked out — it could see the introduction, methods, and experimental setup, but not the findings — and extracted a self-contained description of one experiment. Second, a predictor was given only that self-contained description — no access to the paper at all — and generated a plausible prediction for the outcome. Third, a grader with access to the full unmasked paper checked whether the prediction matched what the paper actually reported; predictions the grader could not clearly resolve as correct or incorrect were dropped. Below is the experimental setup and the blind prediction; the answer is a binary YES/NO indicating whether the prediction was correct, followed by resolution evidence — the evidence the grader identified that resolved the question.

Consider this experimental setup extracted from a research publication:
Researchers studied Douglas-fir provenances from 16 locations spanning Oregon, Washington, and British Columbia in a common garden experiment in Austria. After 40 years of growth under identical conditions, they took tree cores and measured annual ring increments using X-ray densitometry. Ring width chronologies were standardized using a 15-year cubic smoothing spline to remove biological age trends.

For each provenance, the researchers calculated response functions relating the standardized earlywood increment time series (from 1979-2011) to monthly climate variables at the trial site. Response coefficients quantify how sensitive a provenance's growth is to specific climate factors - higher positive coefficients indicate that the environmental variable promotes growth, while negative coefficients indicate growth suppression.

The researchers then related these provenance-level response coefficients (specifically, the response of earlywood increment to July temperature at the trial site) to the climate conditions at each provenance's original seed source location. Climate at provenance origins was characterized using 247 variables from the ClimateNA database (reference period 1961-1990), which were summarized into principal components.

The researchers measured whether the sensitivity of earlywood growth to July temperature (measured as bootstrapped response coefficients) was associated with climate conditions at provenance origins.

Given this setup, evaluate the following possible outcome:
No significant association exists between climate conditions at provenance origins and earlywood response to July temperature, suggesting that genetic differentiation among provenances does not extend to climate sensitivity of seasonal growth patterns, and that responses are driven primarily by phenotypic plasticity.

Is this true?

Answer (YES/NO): NO